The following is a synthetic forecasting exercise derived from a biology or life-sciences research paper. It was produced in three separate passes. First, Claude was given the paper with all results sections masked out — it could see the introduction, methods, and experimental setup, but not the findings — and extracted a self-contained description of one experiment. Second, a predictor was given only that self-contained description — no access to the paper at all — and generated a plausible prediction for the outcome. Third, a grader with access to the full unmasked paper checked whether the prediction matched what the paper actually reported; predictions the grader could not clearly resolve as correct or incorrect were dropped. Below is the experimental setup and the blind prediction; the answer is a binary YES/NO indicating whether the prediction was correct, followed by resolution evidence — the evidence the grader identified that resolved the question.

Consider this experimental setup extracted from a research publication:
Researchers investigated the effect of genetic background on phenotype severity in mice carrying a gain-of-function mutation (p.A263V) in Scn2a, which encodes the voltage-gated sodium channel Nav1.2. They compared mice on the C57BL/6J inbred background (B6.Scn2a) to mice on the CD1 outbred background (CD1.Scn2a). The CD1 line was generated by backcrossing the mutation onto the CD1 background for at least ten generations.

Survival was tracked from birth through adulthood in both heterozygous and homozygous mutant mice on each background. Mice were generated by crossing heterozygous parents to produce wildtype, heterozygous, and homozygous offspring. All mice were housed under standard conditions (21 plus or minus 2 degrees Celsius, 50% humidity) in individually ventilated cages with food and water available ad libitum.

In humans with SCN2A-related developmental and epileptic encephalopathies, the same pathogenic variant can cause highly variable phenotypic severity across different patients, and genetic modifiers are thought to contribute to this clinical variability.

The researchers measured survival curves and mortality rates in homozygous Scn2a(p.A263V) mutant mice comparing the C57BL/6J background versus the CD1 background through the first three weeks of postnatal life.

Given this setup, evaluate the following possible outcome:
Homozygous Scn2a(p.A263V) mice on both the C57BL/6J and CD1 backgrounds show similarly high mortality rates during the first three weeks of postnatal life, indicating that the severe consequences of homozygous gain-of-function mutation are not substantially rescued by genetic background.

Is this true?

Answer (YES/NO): NO